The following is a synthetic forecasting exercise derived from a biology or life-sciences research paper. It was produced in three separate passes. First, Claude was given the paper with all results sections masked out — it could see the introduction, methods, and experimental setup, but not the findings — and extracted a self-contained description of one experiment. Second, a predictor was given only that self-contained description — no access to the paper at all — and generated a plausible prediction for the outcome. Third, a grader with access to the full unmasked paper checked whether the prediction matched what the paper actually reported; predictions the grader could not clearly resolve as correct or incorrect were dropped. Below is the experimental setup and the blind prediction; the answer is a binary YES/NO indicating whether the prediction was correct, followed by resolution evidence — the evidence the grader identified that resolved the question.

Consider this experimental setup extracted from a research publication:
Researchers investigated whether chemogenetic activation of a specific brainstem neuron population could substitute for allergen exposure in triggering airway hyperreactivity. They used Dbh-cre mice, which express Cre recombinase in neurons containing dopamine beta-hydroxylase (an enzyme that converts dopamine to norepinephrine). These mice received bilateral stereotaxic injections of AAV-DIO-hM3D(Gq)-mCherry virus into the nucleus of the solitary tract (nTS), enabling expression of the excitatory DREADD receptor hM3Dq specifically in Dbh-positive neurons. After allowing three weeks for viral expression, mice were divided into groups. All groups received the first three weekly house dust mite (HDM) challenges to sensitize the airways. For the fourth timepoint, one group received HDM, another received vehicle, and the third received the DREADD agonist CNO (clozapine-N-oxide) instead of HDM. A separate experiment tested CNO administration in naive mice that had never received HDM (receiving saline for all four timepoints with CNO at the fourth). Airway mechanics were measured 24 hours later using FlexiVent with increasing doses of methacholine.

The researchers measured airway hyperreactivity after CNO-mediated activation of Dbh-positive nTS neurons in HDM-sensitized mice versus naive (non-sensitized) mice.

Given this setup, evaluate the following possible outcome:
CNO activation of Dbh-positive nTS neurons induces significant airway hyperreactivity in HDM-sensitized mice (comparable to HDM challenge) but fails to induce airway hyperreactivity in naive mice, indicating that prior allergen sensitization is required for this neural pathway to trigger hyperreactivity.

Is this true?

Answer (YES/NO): NO